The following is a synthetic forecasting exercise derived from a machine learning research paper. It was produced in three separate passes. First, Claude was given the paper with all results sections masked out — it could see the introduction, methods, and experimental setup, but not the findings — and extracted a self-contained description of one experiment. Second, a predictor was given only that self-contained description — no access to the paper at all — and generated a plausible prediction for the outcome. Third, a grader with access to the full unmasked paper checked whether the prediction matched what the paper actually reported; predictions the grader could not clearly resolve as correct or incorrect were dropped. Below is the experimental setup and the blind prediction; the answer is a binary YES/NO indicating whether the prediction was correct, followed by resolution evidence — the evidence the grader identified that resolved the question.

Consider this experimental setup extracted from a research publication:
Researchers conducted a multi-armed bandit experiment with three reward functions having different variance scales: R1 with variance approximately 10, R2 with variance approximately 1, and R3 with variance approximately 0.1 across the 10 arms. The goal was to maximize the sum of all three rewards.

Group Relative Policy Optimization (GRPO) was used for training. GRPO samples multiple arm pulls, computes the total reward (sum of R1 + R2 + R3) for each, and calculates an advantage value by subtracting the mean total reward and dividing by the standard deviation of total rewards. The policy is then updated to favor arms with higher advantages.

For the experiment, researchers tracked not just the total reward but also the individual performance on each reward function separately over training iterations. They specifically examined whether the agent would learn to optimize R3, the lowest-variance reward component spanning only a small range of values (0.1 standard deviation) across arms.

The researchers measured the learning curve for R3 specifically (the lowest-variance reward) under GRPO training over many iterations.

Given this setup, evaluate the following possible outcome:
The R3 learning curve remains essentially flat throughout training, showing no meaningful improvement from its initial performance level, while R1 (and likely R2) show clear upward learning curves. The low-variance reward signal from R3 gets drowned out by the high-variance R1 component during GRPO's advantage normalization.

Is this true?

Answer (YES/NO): NO